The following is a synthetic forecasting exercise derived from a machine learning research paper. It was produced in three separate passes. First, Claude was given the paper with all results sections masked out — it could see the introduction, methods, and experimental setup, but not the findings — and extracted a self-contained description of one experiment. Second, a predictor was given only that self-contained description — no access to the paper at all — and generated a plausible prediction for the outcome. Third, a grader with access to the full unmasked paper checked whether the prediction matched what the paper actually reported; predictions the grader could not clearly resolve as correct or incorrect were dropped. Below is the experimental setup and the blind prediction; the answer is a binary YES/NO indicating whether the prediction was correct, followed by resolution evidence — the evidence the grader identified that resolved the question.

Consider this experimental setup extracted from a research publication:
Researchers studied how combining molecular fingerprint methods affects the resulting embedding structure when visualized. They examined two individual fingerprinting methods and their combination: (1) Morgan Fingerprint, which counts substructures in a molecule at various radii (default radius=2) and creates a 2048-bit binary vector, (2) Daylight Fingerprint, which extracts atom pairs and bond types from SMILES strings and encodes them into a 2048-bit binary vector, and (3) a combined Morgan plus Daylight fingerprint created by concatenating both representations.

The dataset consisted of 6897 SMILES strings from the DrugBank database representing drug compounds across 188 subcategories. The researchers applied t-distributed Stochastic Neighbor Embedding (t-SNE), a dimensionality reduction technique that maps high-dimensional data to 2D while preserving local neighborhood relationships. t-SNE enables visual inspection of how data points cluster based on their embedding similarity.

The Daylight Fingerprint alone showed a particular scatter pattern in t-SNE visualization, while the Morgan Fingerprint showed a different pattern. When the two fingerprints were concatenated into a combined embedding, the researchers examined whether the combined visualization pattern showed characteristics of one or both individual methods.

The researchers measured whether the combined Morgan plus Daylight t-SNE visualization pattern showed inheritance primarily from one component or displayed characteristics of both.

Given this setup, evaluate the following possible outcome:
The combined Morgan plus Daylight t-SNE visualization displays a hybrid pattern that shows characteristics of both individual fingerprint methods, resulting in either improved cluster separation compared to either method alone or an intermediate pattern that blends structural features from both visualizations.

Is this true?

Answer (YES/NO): NO